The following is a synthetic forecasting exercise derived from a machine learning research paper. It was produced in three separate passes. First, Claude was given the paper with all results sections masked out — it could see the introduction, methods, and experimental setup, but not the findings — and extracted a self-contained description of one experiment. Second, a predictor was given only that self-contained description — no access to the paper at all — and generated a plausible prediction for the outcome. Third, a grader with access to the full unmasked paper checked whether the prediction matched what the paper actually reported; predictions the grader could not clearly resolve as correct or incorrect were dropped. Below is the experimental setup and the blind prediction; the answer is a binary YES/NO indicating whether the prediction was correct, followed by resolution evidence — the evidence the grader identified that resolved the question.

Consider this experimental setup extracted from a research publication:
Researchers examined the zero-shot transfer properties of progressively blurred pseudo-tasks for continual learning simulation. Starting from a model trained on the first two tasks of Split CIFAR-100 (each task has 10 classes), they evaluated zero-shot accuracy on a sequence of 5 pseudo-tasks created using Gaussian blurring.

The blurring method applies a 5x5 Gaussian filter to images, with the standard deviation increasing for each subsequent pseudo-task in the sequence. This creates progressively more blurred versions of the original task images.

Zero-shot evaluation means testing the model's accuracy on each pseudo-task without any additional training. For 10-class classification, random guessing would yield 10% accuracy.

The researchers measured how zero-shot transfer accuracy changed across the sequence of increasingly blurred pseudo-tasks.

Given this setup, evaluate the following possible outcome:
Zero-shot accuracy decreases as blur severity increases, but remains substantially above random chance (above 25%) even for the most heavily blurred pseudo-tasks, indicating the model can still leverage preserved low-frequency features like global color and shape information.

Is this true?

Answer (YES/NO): NO